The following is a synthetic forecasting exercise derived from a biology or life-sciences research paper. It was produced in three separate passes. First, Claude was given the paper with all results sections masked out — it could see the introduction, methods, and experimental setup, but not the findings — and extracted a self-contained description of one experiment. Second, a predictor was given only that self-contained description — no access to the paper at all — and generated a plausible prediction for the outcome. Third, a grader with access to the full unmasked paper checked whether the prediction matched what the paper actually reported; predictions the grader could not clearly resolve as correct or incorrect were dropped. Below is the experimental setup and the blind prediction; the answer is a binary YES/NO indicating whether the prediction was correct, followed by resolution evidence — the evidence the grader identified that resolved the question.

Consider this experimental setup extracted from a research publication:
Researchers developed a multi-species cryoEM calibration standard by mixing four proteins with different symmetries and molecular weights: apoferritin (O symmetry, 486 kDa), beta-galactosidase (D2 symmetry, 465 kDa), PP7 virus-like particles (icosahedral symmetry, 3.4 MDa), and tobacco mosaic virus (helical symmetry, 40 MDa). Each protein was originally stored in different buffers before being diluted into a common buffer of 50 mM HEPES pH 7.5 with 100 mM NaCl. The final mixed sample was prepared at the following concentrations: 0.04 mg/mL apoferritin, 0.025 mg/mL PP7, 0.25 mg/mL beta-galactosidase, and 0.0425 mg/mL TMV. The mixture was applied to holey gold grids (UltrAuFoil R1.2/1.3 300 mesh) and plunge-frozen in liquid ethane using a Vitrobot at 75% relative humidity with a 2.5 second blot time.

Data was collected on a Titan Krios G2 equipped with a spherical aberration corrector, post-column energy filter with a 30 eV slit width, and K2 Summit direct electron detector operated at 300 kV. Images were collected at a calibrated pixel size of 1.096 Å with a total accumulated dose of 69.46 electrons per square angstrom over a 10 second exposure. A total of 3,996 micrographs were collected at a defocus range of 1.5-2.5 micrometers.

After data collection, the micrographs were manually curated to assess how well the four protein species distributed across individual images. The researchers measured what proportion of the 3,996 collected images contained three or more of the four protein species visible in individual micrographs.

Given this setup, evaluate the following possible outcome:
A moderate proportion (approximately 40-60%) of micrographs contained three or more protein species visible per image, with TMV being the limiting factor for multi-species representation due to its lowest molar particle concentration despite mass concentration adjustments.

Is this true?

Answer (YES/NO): YES